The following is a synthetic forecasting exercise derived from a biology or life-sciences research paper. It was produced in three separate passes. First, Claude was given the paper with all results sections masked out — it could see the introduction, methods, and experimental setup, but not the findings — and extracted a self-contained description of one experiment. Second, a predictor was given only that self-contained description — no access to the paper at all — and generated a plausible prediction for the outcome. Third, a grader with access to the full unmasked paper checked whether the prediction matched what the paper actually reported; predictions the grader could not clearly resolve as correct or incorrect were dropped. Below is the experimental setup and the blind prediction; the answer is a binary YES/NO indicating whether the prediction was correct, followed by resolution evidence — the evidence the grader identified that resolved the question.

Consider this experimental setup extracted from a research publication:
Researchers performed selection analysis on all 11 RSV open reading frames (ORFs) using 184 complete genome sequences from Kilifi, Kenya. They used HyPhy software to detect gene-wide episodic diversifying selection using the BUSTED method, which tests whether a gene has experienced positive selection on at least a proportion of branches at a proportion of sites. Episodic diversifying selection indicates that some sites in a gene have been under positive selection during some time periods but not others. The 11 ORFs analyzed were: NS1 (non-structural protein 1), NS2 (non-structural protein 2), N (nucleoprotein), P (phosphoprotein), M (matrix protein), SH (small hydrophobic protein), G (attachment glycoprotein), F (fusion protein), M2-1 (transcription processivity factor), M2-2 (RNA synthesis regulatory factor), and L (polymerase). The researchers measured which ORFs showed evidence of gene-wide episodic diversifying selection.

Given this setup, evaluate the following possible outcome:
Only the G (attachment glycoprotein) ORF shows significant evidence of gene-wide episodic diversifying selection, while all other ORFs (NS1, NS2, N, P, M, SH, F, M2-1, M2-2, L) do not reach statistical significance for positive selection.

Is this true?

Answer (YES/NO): NO